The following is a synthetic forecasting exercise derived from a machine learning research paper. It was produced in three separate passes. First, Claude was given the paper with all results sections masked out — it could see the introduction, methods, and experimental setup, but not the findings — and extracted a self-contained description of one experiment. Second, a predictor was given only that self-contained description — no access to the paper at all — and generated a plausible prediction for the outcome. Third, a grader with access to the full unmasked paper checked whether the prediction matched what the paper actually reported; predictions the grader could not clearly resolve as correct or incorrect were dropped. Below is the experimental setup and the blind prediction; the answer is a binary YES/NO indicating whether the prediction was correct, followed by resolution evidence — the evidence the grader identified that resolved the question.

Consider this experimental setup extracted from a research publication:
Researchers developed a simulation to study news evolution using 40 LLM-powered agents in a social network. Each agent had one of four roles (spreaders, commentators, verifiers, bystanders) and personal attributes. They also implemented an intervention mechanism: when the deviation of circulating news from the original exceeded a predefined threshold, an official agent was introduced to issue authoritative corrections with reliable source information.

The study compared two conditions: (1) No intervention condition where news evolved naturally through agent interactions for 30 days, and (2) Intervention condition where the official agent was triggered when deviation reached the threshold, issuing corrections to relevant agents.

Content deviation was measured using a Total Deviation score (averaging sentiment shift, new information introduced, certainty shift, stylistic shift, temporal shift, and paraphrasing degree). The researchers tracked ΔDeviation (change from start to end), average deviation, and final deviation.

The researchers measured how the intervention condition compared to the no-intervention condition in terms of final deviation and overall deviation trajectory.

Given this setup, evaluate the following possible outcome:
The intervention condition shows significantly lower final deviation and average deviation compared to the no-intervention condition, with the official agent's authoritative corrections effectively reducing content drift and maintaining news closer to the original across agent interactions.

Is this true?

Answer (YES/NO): YES